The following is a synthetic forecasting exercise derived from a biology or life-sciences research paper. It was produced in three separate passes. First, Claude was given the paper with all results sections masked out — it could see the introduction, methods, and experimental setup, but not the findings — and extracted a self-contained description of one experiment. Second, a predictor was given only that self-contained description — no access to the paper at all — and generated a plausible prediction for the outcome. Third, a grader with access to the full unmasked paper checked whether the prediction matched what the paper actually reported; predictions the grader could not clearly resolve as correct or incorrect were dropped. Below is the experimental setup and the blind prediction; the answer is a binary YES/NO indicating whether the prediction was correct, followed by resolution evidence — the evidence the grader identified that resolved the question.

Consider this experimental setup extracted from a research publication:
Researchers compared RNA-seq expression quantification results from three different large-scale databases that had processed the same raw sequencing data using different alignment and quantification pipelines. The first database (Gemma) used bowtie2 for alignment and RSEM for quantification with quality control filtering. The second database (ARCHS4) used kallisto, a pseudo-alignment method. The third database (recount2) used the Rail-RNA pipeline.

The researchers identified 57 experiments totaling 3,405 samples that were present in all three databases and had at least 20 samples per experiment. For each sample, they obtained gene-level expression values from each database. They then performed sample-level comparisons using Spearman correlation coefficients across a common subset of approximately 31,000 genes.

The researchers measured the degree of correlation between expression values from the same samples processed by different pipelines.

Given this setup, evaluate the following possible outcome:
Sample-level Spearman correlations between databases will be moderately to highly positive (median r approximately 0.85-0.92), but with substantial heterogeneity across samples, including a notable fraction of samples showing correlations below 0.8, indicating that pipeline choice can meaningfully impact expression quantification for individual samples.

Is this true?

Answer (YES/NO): NO